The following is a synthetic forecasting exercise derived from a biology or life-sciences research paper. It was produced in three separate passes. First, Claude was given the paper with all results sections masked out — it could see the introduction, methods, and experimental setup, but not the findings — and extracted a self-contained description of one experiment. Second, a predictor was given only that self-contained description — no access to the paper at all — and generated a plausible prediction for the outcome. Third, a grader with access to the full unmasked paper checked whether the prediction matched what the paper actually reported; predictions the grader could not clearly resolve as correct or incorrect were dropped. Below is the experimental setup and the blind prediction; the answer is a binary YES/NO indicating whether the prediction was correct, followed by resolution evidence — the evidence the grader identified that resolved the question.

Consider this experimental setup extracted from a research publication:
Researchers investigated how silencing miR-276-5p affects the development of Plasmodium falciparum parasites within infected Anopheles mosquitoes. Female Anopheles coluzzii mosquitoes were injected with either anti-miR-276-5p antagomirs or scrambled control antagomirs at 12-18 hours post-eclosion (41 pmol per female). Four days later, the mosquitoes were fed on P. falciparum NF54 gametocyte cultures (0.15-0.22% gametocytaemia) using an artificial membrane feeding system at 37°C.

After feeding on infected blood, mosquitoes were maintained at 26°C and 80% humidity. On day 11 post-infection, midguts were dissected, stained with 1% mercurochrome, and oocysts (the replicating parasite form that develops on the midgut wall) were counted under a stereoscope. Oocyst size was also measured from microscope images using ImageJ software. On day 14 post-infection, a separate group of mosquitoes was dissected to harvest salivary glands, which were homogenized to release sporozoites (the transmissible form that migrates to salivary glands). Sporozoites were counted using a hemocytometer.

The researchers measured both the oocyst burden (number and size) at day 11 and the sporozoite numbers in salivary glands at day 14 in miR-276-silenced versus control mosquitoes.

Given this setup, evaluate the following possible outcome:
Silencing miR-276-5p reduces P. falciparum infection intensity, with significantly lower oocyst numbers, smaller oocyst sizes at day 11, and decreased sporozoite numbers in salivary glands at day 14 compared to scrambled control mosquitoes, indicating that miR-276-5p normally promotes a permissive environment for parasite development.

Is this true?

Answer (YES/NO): YES